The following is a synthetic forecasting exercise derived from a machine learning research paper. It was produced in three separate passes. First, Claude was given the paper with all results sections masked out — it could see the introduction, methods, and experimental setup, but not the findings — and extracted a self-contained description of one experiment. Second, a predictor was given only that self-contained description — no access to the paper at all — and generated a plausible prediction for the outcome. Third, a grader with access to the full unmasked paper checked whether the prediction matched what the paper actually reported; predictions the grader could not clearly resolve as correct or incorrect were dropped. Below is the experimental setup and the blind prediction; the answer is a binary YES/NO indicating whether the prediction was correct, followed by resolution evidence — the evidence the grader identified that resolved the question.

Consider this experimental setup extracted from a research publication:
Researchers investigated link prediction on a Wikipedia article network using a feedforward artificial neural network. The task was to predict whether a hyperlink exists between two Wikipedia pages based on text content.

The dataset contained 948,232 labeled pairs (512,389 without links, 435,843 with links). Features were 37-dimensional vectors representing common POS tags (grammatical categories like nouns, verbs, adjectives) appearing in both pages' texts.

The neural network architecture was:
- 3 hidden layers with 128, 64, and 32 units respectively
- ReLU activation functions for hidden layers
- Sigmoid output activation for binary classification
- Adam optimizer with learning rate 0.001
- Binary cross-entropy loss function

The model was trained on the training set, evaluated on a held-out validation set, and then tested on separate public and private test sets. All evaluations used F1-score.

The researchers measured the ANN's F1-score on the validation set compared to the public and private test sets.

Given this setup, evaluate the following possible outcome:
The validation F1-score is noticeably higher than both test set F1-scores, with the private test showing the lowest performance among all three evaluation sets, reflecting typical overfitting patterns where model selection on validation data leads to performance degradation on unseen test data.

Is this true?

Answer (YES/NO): NO